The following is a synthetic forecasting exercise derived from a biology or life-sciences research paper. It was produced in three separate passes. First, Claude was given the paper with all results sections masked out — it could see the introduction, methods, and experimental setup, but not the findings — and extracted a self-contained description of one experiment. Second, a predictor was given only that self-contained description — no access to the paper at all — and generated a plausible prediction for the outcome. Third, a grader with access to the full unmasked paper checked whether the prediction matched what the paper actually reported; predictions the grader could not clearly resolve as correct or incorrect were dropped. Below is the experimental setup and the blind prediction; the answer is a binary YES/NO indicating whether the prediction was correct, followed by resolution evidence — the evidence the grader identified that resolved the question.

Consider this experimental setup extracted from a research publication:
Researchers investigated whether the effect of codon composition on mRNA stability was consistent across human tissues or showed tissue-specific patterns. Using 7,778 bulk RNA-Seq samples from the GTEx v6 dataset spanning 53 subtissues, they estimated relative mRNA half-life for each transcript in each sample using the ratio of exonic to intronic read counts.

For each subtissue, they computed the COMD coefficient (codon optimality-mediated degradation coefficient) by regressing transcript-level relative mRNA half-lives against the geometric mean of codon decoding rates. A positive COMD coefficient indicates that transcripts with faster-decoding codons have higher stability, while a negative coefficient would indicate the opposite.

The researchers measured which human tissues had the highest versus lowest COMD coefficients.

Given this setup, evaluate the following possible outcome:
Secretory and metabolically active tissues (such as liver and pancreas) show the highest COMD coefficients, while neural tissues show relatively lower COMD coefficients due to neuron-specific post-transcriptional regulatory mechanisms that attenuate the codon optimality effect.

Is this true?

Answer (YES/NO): NO